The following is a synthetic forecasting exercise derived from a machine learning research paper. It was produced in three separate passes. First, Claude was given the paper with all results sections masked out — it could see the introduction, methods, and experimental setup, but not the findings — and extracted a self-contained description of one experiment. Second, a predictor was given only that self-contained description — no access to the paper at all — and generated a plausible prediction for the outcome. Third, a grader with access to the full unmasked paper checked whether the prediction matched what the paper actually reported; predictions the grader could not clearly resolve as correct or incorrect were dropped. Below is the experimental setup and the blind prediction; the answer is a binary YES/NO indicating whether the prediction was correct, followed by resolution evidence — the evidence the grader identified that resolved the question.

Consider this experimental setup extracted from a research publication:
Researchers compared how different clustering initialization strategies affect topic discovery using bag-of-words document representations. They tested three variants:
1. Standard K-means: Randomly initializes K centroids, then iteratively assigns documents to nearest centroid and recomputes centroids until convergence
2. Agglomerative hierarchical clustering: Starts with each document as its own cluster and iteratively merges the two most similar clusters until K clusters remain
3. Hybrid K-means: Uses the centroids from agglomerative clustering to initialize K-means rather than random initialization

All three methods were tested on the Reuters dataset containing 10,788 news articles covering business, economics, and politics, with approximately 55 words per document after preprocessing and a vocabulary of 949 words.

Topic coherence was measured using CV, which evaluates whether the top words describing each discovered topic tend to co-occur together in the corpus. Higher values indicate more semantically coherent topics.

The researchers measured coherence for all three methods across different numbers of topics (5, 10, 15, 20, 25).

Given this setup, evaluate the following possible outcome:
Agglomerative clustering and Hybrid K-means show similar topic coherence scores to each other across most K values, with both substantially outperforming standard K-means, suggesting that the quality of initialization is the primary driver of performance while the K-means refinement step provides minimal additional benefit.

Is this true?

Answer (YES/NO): NO